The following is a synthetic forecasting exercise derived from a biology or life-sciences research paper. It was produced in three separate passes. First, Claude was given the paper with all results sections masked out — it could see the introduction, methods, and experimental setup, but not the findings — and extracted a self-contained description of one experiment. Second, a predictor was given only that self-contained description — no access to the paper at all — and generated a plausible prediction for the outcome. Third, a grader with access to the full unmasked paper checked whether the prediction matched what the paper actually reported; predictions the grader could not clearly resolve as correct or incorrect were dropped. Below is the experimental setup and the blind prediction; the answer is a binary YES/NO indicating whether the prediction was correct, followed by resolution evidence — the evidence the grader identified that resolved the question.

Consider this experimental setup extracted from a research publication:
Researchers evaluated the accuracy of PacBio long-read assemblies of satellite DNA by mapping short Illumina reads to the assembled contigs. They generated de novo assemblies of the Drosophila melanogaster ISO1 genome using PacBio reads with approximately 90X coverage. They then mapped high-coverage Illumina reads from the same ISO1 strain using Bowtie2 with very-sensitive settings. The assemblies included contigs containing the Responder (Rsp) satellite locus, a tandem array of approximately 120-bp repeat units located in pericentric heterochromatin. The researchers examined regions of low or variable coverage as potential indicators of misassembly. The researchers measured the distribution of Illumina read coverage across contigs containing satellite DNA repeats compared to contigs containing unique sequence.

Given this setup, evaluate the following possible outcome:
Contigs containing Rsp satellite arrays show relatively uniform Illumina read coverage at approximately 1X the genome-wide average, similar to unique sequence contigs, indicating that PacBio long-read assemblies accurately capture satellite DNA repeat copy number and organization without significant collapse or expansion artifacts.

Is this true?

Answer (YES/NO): NO